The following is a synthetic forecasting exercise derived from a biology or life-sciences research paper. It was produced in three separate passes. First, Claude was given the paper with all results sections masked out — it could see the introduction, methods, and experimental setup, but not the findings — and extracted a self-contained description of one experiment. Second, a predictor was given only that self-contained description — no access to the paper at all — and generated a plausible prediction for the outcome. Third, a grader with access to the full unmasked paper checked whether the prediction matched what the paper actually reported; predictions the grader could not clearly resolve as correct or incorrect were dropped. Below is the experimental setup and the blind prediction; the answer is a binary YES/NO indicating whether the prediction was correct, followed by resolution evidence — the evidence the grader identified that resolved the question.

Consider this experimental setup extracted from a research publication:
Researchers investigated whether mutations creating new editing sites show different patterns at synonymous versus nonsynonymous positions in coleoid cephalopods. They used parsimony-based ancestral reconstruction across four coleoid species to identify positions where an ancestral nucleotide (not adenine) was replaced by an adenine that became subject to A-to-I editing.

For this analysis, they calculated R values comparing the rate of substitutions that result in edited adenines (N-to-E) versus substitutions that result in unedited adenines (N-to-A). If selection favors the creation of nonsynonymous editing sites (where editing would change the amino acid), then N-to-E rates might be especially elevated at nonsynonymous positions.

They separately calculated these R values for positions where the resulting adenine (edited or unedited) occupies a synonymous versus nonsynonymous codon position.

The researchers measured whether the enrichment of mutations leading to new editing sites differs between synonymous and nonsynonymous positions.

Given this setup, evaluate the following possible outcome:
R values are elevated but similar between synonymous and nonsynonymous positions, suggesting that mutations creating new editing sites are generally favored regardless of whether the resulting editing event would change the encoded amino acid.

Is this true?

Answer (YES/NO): NO